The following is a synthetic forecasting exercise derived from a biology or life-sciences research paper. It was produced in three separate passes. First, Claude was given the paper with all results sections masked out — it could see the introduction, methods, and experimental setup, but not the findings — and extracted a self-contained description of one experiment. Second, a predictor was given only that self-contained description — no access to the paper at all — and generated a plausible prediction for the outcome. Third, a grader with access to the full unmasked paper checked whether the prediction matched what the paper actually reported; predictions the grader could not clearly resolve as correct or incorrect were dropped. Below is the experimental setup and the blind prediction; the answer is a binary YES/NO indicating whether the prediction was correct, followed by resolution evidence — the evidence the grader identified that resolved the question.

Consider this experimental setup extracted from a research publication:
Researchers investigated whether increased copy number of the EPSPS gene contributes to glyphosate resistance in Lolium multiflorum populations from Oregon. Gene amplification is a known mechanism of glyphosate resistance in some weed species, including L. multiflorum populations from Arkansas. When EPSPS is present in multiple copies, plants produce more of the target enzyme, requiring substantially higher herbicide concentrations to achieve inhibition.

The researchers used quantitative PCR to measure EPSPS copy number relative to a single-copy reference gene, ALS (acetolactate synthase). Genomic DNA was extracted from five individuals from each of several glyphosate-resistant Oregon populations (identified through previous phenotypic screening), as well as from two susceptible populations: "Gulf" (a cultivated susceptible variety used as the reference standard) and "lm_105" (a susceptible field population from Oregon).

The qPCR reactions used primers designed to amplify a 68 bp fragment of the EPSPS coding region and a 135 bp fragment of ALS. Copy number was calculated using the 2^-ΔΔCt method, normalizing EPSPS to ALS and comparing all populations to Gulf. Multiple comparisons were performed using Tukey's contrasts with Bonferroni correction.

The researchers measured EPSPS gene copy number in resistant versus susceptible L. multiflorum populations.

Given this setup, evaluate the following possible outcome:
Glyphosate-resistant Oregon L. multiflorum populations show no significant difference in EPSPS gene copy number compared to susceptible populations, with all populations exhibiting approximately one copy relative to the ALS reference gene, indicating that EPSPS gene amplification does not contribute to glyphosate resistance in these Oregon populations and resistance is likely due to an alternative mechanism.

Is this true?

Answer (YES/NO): YES